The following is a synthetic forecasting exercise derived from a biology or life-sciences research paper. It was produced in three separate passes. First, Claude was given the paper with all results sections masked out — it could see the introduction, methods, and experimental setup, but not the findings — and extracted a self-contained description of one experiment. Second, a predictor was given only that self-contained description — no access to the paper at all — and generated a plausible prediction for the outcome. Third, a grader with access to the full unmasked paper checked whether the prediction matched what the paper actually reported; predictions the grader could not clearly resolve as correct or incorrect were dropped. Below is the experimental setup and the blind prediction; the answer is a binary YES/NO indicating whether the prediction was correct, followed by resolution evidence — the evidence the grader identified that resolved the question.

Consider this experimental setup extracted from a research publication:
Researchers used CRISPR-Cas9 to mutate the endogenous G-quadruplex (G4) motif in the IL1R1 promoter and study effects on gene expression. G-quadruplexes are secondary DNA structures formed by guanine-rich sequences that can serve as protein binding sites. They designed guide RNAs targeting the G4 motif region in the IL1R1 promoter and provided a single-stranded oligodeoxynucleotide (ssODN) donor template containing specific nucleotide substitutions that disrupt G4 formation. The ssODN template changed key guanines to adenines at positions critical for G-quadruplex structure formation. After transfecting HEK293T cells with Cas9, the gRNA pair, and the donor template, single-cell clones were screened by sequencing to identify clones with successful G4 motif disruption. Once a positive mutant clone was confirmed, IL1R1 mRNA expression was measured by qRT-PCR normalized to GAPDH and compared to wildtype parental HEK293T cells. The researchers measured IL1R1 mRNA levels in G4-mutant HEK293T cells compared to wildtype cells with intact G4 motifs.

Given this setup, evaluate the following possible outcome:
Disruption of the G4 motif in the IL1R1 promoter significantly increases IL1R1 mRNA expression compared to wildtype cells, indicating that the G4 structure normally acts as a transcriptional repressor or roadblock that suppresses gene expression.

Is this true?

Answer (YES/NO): NO